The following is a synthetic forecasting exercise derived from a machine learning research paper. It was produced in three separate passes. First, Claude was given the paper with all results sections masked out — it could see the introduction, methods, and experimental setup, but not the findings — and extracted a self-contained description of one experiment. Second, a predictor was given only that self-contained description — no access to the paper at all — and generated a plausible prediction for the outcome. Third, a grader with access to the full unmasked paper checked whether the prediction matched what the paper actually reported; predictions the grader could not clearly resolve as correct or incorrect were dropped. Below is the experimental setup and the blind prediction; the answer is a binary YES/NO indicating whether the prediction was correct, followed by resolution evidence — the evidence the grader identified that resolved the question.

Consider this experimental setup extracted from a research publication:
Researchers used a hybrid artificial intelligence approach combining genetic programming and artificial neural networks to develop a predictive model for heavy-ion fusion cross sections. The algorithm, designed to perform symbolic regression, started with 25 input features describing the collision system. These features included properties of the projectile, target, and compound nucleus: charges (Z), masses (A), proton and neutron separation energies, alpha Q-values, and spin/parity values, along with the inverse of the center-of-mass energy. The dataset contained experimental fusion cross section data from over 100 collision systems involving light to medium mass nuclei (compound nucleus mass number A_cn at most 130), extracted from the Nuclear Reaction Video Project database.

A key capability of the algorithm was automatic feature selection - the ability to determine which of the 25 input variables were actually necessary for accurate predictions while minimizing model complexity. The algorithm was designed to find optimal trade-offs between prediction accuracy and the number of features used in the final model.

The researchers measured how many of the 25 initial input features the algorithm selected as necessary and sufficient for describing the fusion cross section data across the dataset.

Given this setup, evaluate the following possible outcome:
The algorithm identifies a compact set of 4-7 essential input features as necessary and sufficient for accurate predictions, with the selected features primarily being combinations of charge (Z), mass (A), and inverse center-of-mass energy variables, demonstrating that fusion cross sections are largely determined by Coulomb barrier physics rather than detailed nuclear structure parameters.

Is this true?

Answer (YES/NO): NO